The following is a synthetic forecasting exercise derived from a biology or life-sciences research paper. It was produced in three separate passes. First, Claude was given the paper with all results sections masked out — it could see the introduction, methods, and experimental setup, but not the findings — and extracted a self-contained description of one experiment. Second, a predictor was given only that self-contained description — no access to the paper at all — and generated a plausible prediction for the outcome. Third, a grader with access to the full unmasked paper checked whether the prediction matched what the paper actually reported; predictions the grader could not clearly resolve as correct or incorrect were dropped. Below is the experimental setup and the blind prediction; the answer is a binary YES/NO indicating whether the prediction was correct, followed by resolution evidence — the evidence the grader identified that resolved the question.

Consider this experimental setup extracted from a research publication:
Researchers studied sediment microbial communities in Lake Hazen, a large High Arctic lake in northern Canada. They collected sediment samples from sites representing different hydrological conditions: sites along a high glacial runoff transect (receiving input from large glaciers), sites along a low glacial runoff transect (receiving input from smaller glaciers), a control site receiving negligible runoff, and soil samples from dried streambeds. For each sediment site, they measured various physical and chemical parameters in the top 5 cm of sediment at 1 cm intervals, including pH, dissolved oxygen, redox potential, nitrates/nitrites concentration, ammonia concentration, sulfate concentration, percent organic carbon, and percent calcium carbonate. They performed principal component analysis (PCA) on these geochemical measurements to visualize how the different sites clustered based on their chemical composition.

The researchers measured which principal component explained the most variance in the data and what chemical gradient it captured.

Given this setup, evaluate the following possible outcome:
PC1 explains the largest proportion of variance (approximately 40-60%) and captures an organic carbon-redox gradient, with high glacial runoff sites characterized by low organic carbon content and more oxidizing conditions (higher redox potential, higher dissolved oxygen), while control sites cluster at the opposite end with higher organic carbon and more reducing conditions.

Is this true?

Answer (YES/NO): NO